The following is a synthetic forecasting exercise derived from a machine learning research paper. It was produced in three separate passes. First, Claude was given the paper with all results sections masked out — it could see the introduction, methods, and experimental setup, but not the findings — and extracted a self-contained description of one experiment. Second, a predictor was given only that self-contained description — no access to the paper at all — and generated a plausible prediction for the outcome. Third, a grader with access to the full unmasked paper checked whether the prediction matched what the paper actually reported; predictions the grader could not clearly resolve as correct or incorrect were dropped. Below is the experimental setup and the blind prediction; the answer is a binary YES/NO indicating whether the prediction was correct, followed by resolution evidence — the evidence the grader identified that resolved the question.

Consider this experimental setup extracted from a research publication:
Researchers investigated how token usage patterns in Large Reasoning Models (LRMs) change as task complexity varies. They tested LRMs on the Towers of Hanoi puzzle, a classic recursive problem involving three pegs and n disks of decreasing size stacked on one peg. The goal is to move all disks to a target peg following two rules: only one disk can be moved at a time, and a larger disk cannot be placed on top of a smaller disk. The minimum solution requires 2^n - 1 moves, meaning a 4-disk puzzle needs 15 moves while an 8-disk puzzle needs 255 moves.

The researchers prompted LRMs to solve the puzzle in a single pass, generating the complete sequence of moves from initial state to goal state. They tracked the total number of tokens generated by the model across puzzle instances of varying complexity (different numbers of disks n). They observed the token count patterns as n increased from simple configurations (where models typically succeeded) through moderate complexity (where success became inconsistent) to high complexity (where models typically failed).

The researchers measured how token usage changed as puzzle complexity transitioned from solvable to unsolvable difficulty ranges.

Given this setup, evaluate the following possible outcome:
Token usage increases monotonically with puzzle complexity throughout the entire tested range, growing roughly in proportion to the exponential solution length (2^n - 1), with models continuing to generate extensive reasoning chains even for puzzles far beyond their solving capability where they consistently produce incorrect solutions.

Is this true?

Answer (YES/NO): NO